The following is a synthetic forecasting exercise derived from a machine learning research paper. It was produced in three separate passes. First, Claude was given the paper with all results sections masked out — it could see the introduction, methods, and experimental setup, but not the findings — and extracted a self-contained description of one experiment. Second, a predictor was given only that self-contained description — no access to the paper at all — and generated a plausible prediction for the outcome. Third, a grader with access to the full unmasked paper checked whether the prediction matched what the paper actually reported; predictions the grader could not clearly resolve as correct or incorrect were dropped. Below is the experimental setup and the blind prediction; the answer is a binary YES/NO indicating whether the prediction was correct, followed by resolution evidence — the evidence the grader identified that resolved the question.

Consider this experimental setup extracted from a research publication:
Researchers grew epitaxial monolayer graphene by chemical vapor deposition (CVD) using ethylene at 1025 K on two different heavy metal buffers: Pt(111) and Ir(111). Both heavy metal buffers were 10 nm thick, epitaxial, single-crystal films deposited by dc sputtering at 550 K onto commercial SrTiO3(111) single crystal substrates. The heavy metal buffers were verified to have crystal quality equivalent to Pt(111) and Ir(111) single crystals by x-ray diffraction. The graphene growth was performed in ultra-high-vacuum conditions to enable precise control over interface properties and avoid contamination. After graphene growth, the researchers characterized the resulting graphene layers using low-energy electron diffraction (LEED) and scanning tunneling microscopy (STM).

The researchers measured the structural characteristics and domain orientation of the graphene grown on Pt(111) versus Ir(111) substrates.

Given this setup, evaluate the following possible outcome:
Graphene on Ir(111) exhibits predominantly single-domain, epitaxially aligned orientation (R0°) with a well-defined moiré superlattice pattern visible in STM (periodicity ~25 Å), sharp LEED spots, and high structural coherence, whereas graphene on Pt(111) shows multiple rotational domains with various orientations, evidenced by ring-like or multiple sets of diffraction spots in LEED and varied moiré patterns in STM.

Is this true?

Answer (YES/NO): YES